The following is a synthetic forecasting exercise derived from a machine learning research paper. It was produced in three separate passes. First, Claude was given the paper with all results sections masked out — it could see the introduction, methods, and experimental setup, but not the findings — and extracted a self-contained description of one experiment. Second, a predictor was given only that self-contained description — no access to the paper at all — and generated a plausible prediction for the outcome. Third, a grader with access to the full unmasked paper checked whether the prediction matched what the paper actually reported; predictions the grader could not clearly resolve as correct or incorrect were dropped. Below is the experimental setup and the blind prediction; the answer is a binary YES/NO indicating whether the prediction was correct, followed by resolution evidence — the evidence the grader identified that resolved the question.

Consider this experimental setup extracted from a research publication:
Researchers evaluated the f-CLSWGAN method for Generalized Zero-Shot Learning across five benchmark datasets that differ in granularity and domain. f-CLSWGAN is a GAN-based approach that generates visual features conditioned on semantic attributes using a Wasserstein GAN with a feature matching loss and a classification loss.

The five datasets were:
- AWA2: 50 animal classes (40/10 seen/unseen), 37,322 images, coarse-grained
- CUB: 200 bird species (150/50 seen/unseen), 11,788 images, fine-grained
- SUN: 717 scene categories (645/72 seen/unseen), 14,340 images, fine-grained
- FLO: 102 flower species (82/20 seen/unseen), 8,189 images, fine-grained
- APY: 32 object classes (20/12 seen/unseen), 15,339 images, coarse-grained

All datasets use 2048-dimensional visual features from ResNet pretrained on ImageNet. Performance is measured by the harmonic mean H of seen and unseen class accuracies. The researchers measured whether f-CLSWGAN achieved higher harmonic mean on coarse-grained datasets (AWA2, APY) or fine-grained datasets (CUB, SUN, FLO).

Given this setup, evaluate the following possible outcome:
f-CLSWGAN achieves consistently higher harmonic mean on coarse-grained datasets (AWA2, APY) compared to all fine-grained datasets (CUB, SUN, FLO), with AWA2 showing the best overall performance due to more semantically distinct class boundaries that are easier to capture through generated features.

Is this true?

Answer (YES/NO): NO